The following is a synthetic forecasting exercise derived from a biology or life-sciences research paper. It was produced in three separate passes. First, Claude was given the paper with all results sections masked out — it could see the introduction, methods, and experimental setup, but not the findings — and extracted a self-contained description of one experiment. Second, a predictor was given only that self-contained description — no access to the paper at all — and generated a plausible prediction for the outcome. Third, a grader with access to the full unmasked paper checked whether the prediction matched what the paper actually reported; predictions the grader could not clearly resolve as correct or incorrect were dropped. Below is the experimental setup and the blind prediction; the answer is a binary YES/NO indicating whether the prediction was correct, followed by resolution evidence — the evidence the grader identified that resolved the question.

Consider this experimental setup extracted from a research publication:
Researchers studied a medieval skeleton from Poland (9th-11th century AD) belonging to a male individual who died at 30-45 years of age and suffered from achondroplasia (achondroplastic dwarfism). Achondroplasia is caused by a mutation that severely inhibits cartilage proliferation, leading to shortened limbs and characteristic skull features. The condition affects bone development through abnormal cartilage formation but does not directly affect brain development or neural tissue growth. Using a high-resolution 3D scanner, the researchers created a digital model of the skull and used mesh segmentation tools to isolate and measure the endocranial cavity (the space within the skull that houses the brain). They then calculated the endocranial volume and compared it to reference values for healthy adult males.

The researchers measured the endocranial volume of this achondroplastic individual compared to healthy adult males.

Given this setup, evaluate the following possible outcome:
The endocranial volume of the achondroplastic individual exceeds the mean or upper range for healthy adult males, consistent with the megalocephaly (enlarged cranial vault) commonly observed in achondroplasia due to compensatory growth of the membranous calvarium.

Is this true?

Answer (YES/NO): YES